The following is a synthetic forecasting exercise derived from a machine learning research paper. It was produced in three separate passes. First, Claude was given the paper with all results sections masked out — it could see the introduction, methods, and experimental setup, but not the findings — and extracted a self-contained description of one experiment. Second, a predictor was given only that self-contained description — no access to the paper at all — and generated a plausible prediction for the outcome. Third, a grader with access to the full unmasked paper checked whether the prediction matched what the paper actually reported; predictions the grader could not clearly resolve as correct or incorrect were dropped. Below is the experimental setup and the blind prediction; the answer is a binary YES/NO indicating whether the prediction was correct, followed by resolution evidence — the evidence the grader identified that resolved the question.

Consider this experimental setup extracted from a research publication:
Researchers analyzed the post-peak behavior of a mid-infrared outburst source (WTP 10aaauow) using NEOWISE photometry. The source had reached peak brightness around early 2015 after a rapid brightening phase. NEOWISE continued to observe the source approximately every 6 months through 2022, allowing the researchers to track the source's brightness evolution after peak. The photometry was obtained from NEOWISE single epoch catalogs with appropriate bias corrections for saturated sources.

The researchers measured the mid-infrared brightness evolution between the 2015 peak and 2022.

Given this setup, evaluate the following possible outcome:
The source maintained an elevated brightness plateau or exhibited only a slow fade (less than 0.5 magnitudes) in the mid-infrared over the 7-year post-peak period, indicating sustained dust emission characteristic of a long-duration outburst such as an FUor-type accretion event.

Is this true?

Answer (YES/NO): NO